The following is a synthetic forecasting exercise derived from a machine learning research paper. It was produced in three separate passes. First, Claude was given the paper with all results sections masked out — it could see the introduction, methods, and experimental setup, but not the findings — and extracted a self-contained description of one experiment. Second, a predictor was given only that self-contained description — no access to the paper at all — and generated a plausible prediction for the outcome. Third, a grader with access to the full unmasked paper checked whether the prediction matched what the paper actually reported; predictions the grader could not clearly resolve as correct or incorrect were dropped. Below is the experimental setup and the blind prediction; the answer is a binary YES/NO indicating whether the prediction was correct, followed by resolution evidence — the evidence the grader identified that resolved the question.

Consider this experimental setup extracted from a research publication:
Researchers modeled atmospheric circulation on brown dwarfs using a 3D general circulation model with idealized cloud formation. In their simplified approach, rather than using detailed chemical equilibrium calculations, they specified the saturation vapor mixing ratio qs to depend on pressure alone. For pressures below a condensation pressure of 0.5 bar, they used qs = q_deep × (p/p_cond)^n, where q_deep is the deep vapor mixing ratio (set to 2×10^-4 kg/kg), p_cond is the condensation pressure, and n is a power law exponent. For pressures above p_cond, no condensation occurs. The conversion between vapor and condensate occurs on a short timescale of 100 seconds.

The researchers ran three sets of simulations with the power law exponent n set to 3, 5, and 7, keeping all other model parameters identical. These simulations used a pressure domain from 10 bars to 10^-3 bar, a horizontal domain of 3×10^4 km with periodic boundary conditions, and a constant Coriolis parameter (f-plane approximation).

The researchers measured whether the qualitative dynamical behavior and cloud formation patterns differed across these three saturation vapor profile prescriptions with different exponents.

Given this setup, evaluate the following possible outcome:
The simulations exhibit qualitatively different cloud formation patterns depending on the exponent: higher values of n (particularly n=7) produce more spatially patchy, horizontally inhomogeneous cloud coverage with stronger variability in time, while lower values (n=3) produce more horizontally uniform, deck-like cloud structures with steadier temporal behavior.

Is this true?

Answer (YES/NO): NO